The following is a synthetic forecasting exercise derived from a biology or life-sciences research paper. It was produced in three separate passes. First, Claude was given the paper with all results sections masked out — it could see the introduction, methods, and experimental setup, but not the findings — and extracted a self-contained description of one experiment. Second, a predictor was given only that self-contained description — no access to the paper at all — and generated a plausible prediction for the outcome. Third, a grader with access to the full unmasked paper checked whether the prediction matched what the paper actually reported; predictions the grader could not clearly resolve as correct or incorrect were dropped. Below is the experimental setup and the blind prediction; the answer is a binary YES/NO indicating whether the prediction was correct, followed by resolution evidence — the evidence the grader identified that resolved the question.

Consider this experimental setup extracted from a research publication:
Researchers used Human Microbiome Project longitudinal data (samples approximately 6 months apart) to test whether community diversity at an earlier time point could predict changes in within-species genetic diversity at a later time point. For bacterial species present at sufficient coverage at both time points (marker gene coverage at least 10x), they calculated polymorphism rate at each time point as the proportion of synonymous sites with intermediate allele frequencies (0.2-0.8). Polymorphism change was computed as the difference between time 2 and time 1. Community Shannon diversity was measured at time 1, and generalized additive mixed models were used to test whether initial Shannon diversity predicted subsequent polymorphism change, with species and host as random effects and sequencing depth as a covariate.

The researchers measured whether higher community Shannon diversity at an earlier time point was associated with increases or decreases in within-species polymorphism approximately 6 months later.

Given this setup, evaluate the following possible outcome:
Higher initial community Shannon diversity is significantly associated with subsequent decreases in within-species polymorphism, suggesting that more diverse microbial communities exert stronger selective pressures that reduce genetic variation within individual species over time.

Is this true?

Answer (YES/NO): NO